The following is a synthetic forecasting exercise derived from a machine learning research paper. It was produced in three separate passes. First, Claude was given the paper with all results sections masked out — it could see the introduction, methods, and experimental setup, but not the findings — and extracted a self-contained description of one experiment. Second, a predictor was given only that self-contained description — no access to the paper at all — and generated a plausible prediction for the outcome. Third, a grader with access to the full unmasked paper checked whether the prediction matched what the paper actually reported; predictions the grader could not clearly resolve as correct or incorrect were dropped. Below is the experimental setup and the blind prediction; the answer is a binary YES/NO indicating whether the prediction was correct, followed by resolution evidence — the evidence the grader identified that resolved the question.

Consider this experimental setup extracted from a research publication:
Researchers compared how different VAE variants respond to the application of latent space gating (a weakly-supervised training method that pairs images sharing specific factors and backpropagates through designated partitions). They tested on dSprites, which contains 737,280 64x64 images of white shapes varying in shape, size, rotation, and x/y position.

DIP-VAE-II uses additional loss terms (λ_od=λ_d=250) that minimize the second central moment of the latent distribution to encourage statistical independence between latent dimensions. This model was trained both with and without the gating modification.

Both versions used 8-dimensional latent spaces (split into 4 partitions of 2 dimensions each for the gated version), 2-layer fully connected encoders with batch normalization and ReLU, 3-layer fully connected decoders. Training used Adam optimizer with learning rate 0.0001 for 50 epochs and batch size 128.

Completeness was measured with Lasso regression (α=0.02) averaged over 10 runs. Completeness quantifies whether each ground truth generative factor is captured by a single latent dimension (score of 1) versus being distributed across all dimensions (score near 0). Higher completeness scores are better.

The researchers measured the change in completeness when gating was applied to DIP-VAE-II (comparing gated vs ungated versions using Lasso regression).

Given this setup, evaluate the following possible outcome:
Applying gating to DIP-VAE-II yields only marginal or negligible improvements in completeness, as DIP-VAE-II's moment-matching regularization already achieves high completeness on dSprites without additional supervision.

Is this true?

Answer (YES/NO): NO